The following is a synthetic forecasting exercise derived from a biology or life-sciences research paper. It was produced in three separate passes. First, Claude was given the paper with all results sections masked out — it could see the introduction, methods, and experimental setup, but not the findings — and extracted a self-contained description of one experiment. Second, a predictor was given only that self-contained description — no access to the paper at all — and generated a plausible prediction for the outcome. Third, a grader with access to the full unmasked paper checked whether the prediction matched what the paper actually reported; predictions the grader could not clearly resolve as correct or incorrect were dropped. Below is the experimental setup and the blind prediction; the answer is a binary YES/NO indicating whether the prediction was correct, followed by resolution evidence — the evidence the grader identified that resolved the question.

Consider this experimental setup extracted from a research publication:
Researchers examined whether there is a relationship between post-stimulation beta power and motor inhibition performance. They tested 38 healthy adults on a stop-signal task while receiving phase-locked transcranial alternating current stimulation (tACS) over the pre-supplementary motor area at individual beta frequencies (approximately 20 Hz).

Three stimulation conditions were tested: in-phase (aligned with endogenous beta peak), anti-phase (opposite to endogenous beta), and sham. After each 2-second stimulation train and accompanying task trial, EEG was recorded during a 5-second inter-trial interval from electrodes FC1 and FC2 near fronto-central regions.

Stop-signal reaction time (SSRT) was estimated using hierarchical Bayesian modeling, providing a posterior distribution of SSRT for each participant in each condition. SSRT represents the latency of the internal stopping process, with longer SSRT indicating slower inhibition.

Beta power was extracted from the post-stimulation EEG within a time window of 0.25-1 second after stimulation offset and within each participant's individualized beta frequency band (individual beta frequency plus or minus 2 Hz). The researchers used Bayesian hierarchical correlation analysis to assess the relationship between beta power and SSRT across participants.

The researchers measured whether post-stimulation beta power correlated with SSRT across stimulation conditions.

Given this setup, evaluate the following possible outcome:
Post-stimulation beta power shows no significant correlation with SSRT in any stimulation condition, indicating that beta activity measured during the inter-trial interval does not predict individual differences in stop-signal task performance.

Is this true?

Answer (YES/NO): NO